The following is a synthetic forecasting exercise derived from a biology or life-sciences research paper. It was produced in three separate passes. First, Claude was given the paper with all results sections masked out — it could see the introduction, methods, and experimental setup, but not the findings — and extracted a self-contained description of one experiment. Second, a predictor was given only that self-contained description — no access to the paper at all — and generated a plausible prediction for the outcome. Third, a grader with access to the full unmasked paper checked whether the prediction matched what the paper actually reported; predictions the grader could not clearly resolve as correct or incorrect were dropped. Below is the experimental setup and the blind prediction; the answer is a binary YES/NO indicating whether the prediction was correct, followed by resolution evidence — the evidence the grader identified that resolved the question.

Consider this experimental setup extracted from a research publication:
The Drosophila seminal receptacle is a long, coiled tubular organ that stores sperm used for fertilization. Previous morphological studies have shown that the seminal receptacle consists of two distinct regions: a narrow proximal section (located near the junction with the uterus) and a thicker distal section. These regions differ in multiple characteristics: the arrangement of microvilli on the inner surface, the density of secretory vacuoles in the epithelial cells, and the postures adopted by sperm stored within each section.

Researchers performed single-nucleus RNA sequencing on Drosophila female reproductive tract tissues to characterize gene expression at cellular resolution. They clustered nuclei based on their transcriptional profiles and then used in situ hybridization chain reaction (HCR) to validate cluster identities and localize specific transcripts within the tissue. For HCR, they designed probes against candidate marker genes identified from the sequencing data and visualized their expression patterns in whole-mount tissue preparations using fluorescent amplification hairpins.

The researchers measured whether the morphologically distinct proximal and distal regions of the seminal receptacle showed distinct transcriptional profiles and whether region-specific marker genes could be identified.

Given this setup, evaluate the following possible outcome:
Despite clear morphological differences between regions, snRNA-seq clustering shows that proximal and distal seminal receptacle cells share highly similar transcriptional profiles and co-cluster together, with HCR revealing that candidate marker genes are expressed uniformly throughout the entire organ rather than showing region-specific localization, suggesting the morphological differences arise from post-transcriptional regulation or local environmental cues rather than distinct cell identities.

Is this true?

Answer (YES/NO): NO